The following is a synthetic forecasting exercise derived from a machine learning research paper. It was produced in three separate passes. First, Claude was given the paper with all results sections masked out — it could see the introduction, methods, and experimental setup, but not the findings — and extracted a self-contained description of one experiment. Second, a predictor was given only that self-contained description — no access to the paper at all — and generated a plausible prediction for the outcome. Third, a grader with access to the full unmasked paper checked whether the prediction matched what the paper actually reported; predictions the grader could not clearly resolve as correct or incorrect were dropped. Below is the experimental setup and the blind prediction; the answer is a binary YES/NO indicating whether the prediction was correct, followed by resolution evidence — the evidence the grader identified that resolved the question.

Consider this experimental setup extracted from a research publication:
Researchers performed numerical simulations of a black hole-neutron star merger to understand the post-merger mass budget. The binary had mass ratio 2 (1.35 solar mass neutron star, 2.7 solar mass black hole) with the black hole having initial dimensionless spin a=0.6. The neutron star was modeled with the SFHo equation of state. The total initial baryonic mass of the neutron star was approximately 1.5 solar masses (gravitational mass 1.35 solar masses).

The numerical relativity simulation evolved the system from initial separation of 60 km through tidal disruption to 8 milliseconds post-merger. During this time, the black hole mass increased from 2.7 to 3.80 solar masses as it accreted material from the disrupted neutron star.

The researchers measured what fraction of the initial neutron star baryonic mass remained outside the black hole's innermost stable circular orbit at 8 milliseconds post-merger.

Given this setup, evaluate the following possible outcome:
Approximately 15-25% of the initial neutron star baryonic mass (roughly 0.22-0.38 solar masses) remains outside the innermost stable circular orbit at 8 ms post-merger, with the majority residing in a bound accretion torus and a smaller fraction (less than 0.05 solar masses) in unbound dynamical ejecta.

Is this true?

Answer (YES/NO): NO